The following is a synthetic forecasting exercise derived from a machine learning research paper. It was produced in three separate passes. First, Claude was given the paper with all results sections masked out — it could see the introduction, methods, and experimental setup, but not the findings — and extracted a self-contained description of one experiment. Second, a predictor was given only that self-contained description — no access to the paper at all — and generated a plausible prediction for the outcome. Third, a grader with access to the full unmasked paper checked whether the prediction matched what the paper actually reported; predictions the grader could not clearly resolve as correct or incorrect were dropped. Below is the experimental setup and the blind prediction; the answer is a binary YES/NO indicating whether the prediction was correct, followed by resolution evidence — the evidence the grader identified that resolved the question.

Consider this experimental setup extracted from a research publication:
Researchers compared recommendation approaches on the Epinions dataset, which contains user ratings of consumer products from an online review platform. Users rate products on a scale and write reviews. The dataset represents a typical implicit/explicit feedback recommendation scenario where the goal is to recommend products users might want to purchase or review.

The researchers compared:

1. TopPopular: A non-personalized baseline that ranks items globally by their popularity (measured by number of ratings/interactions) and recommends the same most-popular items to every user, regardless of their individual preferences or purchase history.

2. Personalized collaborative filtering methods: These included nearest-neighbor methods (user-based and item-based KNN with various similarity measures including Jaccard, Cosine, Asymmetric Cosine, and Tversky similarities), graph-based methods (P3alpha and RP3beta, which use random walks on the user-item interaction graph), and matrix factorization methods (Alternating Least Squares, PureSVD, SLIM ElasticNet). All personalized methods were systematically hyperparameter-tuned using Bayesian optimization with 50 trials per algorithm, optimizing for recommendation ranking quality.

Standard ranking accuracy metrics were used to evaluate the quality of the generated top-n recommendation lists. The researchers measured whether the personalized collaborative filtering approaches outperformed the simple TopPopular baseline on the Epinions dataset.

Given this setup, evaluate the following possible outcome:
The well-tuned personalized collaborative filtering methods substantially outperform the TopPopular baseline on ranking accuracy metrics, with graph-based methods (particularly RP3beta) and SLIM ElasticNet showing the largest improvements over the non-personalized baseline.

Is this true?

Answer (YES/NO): NO